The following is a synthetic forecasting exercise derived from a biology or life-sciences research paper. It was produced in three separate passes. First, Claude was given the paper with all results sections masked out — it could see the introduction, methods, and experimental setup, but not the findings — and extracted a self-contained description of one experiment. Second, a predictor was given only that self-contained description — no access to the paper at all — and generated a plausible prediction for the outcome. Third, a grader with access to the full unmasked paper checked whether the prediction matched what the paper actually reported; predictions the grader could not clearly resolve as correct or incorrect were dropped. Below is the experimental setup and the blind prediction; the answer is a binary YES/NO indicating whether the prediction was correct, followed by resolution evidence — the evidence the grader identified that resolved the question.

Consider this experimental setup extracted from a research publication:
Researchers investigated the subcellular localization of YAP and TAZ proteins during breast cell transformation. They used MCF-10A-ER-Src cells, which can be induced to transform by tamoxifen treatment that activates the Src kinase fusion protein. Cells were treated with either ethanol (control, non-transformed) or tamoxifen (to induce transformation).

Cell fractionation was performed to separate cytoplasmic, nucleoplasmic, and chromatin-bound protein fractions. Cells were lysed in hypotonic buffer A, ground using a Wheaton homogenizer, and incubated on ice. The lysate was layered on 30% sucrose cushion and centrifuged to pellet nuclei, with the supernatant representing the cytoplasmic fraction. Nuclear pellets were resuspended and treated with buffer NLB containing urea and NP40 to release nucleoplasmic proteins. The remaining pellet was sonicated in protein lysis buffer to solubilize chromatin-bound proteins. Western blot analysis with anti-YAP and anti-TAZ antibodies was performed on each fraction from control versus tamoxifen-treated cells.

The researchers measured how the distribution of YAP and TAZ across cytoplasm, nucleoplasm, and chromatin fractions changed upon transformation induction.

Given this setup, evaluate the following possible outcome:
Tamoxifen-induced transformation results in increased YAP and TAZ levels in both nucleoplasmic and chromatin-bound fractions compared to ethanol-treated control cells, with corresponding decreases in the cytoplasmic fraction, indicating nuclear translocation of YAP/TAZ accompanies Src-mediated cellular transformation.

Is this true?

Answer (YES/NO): NO